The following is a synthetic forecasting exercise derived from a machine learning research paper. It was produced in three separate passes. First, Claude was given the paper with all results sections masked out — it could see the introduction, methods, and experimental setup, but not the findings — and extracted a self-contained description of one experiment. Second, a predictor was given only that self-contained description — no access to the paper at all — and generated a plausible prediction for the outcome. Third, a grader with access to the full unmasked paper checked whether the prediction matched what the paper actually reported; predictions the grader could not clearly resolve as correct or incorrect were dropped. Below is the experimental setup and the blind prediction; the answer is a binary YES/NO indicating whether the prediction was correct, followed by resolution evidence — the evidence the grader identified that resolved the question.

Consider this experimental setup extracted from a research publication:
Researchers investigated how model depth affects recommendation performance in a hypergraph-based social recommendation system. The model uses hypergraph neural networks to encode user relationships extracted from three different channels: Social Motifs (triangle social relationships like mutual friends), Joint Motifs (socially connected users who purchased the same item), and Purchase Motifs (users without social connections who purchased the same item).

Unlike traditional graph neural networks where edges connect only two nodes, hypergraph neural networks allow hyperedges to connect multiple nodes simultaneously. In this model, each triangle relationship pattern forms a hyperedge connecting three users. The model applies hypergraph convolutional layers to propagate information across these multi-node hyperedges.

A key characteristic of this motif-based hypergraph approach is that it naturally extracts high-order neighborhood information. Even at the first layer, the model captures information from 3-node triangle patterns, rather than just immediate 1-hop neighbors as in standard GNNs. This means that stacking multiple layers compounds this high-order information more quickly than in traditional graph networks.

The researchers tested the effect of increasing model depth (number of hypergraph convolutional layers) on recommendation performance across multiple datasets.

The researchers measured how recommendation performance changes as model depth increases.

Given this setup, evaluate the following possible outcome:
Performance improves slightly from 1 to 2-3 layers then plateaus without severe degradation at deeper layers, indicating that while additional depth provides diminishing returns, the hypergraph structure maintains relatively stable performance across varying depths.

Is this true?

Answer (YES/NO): NO